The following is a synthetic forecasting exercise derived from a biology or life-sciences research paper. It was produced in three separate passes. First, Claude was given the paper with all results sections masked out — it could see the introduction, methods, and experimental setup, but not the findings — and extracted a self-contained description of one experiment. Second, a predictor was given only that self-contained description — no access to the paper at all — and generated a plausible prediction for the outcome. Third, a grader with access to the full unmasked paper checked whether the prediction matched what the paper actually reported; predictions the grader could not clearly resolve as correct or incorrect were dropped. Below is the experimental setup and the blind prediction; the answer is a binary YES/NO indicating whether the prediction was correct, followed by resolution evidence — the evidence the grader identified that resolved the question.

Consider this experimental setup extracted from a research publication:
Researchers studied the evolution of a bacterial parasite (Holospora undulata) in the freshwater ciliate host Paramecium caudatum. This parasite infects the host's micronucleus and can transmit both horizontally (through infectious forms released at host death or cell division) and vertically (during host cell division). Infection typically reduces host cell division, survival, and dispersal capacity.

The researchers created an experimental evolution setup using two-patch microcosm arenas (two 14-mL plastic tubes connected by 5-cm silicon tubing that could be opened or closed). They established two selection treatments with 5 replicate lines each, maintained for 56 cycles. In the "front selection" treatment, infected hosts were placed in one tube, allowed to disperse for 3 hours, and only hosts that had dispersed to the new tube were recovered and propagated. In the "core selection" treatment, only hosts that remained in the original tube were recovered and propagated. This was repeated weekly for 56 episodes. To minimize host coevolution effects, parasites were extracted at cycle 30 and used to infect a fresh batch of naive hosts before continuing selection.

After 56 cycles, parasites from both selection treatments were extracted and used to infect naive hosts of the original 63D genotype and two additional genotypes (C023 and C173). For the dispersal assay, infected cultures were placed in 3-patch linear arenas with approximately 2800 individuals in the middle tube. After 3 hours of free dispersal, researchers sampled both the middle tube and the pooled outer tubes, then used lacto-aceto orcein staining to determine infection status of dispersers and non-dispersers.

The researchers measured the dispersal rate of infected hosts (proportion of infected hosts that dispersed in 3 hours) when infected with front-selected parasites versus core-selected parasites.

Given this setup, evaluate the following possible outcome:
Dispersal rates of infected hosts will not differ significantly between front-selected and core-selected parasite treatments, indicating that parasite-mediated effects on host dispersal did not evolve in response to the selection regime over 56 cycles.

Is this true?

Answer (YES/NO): NO